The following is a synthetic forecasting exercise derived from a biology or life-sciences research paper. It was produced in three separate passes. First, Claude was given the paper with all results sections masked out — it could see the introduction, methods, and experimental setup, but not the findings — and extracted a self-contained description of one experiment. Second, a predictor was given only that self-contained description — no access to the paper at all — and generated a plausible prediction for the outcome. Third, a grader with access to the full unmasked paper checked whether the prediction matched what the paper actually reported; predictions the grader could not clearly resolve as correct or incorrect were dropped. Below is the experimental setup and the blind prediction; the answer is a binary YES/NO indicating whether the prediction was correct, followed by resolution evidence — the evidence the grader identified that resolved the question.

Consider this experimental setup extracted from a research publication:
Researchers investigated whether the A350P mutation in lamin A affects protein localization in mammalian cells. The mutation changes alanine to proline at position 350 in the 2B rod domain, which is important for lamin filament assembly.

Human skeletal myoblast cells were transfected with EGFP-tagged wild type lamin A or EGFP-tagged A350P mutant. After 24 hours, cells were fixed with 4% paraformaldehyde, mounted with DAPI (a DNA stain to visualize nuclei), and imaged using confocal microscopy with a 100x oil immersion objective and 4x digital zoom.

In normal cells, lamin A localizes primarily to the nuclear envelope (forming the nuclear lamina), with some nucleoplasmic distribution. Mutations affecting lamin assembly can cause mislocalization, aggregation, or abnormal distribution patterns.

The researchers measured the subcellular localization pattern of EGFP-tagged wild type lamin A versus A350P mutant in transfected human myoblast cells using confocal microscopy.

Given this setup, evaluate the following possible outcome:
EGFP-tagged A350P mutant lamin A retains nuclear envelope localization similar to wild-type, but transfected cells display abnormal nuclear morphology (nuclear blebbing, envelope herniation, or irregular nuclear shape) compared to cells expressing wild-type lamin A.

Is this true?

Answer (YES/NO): NO